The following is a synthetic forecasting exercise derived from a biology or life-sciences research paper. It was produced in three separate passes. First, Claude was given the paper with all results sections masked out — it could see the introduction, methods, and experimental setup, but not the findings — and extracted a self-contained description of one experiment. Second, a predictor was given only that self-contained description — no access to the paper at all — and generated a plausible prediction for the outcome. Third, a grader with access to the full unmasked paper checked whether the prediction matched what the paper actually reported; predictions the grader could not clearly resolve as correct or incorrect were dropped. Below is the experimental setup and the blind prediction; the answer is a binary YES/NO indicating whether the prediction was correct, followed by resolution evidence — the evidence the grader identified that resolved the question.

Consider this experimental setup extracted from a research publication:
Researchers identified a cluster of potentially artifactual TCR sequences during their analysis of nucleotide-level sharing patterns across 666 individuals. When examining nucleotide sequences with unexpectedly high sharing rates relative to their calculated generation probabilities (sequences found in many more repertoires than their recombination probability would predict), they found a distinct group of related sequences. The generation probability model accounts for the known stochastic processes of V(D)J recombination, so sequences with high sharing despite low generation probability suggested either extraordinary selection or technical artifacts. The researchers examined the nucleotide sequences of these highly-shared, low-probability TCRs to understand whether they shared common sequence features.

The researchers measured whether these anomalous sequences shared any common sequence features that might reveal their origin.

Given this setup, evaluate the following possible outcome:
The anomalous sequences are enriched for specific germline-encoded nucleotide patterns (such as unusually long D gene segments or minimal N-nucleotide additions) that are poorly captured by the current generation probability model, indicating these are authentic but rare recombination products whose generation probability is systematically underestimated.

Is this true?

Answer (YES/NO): NO